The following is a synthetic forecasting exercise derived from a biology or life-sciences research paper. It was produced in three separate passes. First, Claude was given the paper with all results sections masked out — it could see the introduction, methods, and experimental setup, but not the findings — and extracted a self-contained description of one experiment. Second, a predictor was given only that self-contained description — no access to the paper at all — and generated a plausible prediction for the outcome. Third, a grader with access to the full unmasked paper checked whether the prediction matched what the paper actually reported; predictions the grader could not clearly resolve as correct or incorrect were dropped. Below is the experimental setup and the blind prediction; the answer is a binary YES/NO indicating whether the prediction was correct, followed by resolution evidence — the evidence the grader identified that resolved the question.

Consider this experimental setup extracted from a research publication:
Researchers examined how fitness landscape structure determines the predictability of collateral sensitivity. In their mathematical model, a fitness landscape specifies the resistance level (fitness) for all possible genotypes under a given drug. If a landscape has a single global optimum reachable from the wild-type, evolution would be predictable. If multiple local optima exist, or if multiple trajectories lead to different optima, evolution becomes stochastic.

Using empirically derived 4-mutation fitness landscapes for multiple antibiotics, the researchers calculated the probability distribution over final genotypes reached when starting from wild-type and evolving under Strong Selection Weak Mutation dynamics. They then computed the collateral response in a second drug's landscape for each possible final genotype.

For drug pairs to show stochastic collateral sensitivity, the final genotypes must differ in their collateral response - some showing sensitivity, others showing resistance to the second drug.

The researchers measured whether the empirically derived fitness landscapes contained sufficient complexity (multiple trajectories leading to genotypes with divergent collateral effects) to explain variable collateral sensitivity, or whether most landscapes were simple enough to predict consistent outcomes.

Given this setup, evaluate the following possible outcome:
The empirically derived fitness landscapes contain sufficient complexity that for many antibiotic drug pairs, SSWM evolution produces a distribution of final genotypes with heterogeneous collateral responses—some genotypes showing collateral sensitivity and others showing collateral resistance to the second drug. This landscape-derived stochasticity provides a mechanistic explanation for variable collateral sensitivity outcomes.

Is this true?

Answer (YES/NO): YES